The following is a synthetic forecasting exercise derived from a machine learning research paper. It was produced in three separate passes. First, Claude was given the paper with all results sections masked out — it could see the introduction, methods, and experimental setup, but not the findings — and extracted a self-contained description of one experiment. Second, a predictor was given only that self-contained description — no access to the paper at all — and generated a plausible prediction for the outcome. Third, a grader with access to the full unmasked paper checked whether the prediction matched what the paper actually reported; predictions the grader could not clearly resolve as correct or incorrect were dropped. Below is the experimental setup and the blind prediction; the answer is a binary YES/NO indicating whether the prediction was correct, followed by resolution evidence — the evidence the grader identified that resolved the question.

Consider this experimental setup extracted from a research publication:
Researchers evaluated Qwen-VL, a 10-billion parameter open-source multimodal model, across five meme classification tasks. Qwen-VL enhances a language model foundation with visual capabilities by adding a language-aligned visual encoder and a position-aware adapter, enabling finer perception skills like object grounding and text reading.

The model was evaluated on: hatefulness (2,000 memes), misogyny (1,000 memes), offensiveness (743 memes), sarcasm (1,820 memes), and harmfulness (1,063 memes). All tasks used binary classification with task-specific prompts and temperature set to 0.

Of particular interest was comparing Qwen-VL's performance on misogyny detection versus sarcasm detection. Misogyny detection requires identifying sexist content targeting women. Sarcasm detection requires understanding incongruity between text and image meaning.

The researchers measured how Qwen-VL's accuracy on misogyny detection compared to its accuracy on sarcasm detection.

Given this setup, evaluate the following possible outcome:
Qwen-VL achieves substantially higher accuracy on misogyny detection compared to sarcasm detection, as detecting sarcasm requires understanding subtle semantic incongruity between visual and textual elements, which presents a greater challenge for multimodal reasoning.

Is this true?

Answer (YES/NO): YES